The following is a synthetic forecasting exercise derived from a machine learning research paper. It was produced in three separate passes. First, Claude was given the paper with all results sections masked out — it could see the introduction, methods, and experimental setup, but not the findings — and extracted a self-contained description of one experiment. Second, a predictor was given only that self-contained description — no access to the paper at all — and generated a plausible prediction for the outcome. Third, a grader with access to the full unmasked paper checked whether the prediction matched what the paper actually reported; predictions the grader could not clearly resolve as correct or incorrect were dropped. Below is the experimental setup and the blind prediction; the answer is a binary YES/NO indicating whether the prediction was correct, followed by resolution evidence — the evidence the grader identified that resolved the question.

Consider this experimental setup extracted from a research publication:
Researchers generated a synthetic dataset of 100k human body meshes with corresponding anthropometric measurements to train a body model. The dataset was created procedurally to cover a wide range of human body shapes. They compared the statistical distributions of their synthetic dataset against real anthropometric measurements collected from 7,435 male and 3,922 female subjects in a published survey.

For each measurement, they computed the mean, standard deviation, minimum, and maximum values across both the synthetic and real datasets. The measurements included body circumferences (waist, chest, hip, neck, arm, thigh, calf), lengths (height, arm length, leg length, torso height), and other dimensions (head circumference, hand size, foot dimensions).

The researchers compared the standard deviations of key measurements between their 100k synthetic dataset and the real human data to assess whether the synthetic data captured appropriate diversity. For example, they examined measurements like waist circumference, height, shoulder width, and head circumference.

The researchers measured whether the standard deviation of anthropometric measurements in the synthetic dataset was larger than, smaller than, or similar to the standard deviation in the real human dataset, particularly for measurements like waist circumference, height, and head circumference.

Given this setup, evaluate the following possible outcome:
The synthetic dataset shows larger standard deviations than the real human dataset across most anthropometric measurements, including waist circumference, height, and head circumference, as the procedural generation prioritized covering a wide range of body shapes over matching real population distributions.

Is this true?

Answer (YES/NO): NO